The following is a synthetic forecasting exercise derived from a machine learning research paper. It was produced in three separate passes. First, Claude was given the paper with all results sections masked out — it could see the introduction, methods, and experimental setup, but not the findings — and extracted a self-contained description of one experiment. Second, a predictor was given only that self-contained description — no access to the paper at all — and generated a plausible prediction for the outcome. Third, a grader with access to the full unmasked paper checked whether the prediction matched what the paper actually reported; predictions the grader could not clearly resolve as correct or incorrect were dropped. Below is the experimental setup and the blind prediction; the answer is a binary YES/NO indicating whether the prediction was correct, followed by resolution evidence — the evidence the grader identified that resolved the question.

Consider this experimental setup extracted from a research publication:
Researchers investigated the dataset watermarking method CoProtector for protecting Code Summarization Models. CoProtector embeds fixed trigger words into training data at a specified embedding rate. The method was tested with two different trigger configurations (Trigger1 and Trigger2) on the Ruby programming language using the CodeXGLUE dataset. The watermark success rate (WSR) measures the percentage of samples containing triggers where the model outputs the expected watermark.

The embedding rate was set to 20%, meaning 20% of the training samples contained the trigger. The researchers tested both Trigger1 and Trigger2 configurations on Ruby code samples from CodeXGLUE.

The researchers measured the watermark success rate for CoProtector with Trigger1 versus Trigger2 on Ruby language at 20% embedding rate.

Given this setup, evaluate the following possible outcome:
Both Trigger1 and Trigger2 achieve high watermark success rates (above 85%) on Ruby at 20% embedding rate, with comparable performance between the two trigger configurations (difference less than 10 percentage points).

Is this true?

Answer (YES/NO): NO